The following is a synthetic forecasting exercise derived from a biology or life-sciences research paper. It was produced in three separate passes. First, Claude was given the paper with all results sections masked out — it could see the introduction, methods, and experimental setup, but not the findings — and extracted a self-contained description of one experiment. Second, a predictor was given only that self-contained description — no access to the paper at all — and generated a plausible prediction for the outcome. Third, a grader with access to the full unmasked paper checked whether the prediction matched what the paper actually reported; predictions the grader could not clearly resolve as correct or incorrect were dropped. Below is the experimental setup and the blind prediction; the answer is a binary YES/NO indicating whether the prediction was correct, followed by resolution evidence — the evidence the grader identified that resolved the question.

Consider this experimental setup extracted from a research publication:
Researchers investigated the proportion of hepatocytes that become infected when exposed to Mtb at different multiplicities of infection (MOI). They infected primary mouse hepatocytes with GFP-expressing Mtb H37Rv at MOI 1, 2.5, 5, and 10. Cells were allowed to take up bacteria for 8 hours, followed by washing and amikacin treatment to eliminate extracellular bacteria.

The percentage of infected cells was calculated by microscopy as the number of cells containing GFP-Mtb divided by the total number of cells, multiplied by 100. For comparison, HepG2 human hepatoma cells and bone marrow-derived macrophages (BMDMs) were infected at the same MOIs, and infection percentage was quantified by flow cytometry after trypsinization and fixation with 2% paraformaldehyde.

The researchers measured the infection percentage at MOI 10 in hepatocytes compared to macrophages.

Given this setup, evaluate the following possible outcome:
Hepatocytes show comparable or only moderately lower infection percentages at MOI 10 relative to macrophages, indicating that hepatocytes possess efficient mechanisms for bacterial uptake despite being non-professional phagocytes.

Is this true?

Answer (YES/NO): YES